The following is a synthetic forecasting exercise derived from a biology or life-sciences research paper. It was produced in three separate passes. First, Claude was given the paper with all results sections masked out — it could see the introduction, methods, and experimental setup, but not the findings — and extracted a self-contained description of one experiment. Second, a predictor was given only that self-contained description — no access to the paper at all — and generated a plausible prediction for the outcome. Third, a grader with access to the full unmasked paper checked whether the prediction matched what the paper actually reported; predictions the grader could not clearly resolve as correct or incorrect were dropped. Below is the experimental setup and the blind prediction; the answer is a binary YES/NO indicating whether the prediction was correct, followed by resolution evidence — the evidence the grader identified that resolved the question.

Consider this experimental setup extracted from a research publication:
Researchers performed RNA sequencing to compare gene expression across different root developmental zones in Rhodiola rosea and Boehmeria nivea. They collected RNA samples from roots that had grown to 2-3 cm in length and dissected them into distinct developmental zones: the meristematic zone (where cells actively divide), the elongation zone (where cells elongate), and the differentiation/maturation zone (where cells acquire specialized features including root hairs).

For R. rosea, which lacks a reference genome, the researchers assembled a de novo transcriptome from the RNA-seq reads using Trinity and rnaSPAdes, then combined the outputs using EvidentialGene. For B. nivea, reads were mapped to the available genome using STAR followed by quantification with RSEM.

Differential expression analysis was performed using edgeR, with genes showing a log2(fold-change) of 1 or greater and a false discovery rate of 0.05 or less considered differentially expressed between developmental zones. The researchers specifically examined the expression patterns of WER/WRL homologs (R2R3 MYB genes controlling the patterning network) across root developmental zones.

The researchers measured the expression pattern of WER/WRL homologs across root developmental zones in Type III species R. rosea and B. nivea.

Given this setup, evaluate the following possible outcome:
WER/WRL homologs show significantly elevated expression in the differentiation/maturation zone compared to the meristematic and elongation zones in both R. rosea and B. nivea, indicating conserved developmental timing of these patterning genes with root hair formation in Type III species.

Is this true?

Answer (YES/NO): NO